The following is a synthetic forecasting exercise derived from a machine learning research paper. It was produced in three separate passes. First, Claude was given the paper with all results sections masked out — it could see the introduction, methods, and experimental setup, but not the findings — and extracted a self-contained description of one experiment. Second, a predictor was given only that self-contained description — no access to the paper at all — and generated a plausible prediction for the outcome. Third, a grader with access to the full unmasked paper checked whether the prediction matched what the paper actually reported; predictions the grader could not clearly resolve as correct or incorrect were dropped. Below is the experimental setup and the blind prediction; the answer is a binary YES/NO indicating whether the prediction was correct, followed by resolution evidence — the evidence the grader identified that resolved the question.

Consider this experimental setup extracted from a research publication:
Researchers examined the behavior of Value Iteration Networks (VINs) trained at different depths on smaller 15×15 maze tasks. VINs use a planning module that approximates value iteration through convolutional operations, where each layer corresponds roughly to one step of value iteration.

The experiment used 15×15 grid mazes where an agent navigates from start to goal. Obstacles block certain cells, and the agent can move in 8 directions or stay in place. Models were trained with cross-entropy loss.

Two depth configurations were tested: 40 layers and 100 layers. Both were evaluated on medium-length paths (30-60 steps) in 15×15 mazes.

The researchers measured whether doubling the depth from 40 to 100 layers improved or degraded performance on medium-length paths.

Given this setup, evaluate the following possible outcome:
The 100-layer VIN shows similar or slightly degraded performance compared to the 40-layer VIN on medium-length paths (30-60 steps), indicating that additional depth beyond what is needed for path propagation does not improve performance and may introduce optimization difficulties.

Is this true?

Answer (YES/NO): NO